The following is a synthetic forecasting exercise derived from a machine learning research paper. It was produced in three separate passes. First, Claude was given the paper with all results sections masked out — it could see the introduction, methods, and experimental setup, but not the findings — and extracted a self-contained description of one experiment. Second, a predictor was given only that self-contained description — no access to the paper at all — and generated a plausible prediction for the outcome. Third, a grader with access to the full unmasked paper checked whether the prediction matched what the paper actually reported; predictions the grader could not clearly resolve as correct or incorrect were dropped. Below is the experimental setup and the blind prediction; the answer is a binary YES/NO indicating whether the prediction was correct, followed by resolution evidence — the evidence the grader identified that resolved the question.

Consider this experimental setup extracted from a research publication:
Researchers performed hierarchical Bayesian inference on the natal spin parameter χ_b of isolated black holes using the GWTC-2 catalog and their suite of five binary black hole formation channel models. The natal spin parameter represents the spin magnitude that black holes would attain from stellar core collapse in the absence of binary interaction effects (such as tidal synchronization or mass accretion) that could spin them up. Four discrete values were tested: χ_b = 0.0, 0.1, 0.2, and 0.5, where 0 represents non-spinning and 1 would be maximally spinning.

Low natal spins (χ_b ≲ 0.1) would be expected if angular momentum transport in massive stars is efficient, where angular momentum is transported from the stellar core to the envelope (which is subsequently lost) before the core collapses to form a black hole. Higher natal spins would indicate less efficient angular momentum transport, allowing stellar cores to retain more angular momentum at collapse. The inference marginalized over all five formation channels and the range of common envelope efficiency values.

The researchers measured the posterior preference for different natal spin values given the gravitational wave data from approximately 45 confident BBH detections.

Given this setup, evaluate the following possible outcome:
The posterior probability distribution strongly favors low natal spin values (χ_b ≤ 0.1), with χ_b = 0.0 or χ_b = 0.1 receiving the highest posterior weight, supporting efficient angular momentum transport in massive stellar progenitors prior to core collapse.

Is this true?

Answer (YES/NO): YES